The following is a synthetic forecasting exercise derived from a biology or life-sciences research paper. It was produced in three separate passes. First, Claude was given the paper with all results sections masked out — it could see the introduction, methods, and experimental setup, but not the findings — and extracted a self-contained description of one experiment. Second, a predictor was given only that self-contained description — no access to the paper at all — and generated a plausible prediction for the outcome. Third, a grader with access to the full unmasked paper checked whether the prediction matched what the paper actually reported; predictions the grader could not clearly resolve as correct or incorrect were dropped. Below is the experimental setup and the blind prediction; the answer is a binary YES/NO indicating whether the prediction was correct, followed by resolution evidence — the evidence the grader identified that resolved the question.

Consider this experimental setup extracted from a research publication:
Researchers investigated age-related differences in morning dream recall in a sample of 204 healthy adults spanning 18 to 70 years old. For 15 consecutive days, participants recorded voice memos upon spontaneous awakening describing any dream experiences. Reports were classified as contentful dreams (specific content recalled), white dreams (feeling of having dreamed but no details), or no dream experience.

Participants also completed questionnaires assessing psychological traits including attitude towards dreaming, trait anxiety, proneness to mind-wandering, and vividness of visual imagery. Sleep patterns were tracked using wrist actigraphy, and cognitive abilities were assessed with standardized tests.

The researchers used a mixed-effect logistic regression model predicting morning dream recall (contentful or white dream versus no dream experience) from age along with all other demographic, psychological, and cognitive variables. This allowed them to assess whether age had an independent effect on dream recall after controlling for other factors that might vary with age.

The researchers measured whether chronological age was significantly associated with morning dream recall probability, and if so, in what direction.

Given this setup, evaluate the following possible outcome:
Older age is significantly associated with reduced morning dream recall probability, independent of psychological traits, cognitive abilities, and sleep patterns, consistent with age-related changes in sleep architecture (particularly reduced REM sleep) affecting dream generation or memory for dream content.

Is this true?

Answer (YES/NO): NO